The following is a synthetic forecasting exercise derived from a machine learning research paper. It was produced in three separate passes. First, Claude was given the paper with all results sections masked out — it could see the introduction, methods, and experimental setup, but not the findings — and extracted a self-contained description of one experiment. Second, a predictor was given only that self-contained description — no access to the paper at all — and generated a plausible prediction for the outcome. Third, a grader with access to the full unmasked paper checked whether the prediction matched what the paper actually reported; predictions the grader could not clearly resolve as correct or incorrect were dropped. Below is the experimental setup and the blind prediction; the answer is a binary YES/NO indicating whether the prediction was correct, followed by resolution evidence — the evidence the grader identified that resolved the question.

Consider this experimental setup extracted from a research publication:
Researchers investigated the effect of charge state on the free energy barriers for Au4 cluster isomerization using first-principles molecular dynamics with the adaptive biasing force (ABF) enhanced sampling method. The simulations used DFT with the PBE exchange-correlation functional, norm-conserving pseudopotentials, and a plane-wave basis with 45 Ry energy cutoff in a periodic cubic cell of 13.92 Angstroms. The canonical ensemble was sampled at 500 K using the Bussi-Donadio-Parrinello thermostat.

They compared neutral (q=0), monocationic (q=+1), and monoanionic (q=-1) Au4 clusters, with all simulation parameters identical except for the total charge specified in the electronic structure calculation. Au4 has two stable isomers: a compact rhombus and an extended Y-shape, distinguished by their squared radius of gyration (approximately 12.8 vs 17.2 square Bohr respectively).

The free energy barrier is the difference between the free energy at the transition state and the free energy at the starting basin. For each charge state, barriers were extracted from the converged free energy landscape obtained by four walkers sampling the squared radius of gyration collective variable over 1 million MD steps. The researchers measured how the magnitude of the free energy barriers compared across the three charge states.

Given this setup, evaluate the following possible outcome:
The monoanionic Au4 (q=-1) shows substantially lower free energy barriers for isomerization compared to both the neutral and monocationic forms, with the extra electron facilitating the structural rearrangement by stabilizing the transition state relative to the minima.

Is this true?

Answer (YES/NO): NO